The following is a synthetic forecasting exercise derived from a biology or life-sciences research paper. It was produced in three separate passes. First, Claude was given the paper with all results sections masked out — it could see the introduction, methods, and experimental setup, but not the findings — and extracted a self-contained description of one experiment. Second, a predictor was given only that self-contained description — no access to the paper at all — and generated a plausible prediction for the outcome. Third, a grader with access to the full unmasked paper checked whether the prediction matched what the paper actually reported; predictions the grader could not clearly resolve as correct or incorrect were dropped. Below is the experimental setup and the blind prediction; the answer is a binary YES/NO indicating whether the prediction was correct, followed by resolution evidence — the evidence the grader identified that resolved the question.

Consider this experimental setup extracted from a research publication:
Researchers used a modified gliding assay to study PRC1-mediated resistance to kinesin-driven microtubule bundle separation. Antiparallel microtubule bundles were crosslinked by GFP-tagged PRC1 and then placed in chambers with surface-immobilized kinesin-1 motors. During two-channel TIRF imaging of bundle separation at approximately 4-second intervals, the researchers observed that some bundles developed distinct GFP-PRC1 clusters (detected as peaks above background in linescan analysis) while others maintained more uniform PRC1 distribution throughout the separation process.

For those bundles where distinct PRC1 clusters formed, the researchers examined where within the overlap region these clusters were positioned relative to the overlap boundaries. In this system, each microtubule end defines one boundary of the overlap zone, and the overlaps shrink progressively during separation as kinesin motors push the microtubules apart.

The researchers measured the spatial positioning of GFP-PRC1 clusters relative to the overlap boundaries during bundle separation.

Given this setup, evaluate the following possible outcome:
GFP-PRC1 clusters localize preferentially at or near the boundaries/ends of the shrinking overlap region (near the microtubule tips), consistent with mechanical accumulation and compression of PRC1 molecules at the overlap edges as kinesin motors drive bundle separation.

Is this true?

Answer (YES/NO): YES